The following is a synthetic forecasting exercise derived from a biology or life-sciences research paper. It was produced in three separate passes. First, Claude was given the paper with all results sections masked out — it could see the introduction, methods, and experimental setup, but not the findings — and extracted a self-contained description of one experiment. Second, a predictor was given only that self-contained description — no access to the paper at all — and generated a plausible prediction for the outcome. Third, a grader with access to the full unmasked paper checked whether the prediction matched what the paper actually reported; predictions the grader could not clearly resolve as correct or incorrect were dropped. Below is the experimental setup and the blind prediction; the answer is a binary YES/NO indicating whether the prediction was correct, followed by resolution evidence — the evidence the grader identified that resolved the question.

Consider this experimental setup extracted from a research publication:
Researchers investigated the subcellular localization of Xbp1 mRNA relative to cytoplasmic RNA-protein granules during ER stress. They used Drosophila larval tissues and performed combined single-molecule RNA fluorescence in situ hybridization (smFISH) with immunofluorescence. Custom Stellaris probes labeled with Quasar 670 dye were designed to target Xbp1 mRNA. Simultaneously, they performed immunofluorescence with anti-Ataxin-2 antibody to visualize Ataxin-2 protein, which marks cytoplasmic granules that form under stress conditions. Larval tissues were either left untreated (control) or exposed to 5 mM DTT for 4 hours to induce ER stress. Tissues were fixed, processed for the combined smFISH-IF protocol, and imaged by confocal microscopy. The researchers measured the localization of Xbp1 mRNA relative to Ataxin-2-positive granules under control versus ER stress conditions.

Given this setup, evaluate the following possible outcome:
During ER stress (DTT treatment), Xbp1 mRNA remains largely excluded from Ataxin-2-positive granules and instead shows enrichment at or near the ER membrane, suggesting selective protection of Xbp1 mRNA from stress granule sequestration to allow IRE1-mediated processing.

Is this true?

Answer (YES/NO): NO